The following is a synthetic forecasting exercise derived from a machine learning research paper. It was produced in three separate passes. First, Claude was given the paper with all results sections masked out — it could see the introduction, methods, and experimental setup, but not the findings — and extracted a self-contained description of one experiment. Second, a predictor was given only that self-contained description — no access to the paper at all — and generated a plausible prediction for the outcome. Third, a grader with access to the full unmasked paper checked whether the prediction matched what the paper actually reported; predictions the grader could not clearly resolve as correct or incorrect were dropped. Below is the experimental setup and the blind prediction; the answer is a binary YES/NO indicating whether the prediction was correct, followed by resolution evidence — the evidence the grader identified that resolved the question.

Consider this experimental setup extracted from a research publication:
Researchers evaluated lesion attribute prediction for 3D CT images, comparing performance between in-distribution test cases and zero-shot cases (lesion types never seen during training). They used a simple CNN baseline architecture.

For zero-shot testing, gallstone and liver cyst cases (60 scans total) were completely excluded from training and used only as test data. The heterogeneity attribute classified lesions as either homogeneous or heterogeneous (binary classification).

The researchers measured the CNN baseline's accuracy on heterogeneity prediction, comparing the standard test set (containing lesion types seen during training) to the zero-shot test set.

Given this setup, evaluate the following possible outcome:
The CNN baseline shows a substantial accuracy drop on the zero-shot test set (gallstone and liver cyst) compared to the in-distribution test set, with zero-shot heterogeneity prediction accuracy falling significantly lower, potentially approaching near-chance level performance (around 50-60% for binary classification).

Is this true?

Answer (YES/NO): NO